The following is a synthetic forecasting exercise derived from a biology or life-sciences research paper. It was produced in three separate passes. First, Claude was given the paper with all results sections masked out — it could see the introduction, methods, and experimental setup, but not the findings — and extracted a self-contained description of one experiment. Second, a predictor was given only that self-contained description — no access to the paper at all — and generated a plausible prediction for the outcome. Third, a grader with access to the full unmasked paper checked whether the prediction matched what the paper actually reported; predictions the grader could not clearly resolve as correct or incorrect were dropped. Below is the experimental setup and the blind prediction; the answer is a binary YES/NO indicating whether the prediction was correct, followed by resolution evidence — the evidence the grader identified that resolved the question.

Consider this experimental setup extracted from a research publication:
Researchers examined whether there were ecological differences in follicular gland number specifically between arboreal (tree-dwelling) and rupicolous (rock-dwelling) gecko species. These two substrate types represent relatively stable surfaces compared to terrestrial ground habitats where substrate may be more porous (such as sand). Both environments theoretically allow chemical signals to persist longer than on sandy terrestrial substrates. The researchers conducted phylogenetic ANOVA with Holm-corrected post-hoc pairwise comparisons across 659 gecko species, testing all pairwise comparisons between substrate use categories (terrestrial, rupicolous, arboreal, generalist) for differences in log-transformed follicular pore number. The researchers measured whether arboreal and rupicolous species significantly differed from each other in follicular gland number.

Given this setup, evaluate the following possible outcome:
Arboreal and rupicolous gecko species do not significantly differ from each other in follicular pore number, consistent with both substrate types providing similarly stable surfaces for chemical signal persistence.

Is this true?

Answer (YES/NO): NO